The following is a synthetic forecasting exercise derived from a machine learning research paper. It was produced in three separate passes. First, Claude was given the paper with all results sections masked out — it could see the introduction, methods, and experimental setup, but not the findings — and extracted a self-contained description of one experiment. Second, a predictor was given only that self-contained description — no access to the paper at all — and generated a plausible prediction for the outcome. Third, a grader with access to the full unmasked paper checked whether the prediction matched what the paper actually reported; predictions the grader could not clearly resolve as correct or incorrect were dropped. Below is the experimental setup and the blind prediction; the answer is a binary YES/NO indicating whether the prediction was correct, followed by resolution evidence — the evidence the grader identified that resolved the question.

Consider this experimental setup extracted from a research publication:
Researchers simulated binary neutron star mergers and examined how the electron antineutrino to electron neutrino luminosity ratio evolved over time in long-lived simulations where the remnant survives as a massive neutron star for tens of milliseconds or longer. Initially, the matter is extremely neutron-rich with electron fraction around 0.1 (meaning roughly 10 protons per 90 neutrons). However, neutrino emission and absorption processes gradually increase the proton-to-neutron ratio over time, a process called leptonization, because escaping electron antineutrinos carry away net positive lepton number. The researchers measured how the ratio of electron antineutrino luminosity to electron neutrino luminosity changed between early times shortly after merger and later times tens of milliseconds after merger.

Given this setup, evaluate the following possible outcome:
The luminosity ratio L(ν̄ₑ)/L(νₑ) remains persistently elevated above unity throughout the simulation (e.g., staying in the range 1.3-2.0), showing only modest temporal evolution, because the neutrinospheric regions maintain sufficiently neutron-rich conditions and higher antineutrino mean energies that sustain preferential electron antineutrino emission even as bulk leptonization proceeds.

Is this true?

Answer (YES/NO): NO